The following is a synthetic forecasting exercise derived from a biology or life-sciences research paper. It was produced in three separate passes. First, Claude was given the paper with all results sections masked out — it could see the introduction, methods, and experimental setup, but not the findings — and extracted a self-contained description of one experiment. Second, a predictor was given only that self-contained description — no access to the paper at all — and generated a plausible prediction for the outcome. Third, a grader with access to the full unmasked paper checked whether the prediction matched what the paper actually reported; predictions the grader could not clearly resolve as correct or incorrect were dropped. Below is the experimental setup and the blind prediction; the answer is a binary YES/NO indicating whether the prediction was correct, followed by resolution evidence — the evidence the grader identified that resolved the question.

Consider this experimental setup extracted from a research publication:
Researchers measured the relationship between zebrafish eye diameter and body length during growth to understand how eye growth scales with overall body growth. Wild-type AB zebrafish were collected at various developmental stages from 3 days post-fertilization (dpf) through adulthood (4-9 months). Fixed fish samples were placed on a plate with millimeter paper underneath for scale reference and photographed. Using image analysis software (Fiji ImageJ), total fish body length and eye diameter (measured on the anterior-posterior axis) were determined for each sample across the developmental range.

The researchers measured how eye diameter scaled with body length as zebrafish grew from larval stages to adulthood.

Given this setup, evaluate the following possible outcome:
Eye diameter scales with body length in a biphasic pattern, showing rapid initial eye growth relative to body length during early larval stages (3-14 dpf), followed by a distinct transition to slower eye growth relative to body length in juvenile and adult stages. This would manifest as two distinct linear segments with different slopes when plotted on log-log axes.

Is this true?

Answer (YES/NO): NO